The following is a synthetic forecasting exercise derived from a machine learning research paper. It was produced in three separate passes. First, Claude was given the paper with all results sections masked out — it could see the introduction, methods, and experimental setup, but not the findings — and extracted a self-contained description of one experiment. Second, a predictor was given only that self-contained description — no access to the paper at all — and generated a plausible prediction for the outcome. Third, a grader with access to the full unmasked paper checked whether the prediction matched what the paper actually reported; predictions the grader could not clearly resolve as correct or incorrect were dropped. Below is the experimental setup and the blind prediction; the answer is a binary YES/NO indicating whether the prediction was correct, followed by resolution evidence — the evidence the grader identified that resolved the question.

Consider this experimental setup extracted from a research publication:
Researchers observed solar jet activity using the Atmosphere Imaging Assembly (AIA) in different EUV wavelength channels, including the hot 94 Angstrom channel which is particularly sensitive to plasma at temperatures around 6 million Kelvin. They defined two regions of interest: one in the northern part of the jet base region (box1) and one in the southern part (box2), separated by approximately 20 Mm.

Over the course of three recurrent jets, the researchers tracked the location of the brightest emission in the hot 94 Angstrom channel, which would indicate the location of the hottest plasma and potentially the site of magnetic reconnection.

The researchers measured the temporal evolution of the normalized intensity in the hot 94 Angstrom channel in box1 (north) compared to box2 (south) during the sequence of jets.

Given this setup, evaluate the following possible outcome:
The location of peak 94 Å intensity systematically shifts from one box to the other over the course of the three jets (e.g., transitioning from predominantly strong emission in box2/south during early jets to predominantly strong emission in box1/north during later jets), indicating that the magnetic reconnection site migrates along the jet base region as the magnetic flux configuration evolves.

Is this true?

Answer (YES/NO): NO